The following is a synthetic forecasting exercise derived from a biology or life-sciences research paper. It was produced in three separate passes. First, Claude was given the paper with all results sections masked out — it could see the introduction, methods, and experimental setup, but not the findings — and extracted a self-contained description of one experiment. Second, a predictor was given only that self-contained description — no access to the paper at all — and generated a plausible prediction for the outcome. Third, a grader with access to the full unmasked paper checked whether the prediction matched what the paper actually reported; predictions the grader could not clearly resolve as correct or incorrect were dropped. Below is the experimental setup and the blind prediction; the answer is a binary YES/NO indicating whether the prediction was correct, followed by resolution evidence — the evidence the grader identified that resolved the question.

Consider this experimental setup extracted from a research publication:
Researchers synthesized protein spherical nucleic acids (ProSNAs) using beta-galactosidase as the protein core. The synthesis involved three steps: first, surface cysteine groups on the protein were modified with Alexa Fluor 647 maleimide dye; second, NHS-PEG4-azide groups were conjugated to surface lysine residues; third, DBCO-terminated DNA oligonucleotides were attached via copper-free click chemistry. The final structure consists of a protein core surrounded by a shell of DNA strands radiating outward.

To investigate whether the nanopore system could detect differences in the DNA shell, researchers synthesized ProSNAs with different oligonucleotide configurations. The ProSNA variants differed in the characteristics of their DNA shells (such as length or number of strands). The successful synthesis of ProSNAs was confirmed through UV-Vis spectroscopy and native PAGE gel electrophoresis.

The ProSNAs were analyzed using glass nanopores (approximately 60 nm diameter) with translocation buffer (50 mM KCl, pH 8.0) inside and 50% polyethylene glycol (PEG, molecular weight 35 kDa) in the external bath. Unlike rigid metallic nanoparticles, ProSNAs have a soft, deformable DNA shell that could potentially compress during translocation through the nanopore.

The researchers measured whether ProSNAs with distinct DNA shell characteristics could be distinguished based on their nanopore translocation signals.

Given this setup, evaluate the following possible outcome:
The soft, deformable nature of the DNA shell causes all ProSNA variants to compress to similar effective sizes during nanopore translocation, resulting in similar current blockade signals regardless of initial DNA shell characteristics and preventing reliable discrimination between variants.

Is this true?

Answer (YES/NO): NO